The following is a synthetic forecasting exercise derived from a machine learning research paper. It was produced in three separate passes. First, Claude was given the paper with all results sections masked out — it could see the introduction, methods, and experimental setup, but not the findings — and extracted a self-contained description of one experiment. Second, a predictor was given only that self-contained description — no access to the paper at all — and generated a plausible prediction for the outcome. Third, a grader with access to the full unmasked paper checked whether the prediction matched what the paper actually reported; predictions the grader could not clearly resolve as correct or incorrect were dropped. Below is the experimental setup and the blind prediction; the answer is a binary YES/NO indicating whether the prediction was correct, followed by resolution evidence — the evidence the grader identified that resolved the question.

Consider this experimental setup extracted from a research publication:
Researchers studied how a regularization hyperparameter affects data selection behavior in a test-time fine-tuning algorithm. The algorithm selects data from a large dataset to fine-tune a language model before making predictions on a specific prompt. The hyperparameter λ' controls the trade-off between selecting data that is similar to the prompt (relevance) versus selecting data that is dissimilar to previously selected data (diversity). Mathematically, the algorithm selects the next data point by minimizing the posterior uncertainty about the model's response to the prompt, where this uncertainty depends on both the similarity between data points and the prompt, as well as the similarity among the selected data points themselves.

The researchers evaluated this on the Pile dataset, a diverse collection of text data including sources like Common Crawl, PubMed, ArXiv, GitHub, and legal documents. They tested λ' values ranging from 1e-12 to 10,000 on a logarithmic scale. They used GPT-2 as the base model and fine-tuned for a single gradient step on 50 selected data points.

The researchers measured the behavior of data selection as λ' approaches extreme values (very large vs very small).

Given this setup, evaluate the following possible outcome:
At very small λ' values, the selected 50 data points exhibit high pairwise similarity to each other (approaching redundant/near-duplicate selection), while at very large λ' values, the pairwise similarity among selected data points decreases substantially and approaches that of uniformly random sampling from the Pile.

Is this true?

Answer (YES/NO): NO